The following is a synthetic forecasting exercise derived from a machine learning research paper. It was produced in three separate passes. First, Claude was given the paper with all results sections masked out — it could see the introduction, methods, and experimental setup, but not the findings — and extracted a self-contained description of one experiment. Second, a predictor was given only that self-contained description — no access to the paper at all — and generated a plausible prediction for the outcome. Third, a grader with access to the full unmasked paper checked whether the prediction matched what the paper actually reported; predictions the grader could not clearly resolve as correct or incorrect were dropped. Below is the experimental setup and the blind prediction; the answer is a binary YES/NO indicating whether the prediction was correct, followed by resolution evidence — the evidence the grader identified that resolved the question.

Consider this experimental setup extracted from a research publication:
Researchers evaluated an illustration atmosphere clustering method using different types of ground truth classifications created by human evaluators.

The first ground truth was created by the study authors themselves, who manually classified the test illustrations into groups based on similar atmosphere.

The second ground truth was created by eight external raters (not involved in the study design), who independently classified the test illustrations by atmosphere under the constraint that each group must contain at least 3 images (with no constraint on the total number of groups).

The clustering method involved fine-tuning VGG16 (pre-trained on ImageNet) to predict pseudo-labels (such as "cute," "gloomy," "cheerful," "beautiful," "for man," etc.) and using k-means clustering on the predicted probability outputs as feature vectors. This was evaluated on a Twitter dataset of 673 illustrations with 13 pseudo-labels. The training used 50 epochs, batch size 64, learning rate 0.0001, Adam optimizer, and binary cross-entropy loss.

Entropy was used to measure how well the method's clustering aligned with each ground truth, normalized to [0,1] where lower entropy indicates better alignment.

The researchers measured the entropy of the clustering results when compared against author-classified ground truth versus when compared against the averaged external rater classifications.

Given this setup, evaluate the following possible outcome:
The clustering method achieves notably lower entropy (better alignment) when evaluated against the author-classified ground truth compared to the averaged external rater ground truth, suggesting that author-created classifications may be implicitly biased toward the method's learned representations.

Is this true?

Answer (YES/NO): NO